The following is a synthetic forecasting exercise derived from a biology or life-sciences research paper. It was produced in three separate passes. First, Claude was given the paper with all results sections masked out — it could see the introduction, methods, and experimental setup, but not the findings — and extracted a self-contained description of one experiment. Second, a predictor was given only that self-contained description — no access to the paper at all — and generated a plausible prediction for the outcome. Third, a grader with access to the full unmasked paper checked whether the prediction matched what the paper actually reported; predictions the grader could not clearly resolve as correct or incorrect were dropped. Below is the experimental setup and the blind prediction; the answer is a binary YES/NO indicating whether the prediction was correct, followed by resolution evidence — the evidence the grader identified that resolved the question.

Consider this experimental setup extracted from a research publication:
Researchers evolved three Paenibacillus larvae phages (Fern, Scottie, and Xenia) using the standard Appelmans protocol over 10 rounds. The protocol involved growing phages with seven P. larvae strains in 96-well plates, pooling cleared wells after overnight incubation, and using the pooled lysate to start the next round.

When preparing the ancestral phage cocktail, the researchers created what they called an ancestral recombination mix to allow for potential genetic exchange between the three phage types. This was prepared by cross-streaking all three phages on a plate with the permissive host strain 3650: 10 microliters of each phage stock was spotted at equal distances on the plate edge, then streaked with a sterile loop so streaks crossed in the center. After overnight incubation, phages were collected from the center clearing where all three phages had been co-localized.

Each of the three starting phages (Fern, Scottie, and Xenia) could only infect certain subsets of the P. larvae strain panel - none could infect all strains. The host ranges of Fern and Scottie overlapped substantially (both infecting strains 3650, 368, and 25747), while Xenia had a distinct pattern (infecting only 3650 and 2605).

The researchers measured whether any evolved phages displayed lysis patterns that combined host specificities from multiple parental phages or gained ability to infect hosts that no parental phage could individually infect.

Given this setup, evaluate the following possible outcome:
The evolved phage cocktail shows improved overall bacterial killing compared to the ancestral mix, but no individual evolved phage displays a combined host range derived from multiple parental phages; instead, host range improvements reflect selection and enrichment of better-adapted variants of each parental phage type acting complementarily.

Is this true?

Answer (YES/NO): NO